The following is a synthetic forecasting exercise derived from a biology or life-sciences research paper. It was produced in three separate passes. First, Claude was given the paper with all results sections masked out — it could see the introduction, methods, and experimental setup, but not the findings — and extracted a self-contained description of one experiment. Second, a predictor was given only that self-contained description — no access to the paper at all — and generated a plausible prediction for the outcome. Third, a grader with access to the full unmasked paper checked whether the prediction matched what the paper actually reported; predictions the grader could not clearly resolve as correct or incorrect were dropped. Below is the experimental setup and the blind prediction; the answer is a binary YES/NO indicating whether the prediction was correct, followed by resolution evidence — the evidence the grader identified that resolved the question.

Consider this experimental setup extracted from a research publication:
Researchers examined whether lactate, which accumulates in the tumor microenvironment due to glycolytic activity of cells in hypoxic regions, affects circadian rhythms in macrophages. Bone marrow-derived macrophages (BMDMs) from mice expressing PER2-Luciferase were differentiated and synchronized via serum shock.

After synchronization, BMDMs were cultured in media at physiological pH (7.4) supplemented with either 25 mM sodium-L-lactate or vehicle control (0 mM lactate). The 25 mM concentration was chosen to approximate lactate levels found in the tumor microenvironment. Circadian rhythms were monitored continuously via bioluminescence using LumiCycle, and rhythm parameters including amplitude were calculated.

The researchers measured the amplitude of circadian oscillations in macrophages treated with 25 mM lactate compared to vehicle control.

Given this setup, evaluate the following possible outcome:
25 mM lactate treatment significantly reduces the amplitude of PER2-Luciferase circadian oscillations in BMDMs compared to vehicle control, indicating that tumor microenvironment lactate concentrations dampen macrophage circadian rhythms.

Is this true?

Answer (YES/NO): NO